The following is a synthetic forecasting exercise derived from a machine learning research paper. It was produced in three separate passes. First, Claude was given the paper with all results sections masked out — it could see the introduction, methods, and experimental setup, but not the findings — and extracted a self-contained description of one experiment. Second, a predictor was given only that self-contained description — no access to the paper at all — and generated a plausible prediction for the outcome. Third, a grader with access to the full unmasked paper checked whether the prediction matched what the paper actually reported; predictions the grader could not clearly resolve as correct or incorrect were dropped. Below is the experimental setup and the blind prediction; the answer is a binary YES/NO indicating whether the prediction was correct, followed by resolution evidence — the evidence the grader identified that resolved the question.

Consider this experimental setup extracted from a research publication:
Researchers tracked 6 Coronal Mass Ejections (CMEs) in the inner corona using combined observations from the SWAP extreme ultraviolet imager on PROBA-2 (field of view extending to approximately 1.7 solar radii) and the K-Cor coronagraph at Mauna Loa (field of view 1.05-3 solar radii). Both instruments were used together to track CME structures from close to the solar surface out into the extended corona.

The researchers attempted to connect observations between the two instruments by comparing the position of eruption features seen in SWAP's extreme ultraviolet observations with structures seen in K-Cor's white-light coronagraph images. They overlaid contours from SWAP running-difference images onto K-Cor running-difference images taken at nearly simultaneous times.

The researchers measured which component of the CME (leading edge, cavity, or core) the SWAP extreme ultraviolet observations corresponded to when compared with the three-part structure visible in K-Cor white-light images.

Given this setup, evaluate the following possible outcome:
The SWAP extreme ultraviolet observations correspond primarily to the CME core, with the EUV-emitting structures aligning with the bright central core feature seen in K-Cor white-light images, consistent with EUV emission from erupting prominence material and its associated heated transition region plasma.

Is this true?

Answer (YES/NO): YES